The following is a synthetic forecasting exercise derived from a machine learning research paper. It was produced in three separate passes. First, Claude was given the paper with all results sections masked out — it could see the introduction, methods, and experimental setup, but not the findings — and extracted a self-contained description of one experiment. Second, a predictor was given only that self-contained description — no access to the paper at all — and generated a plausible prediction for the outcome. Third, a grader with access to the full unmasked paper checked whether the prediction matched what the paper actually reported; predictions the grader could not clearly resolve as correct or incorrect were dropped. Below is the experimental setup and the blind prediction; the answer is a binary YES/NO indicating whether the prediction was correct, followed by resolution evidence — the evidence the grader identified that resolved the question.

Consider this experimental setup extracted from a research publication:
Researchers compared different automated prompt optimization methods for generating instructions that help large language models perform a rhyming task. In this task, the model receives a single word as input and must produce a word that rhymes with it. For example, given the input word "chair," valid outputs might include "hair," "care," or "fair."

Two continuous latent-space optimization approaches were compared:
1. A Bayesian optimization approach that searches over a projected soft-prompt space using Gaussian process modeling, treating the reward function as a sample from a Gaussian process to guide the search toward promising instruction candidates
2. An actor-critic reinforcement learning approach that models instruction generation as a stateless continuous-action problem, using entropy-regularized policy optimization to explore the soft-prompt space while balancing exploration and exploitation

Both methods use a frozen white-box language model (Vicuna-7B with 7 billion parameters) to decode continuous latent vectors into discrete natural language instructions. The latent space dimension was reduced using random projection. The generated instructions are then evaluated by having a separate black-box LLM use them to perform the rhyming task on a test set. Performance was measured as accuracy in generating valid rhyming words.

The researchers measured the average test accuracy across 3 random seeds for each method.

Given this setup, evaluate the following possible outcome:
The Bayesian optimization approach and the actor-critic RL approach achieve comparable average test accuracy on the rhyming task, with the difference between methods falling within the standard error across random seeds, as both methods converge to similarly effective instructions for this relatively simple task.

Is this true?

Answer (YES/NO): NO